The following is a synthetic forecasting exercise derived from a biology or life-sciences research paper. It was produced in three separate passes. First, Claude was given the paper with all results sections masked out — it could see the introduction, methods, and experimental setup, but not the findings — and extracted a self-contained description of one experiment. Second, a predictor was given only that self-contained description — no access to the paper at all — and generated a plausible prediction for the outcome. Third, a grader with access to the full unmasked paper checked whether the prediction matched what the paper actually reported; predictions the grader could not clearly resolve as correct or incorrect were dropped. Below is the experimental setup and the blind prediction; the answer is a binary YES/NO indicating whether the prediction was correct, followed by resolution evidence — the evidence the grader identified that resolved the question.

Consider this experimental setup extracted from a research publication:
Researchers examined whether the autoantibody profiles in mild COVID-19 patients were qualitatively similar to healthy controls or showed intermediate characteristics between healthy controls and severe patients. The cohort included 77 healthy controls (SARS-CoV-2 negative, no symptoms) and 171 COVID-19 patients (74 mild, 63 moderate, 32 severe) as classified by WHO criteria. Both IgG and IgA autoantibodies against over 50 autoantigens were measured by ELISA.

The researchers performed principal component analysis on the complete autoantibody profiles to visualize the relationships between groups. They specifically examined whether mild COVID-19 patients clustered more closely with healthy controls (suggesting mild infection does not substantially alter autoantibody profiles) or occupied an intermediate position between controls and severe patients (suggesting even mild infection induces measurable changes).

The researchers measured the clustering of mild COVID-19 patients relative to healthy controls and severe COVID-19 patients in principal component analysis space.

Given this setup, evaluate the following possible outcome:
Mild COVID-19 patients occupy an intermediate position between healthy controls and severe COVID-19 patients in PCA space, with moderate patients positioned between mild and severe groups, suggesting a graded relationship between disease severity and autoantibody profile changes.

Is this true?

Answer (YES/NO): NO